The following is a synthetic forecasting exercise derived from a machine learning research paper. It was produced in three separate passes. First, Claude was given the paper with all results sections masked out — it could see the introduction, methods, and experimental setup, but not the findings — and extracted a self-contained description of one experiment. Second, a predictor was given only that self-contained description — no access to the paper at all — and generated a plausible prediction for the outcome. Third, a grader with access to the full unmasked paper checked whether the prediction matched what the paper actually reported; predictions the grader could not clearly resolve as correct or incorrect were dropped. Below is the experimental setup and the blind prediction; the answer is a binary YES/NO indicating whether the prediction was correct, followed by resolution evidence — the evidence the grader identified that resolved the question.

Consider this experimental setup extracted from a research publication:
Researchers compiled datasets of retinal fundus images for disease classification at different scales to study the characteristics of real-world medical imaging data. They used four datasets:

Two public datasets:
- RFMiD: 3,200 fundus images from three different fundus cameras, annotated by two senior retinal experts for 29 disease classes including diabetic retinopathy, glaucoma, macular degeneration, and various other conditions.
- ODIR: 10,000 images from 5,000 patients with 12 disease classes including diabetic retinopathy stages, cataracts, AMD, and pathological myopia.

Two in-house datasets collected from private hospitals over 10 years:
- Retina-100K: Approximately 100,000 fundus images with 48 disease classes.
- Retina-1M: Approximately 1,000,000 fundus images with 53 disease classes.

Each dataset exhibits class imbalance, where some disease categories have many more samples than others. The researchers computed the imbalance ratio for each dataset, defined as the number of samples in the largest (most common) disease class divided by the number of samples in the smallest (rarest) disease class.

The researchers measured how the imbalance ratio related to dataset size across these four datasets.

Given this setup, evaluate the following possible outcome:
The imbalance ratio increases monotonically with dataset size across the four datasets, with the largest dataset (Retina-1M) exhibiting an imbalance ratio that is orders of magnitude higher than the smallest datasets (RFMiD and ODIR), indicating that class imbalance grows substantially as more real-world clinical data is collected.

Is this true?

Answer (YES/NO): YES